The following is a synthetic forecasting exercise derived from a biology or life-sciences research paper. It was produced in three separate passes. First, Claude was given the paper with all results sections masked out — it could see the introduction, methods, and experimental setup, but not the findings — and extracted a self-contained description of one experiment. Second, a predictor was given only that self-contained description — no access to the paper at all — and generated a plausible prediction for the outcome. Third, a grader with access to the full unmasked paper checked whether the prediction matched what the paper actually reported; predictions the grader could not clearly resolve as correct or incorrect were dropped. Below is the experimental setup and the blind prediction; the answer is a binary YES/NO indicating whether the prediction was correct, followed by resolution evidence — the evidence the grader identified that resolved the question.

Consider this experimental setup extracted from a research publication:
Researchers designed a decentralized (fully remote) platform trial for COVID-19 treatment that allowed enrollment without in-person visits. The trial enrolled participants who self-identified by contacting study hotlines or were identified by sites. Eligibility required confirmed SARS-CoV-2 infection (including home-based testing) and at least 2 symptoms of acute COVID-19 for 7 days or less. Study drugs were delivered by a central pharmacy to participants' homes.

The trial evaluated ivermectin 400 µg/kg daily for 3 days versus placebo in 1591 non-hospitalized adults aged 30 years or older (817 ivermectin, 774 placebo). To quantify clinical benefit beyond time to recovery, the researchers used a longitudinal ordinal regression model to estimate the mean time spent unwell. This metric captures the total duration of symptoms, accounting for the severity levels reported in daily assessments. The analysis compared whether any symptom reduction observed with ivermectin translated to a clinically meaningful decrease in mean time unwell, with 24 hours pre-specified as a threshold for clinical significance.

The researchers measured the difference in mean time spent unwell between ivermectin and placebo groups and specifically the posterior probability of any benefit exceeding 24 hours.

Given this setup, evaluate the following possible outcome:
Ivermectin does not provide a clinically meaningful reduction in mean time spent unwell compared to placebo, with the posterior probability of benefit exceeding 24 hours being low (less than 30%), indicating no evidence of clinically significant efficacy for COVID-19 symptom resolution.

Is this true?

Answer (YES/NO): YES